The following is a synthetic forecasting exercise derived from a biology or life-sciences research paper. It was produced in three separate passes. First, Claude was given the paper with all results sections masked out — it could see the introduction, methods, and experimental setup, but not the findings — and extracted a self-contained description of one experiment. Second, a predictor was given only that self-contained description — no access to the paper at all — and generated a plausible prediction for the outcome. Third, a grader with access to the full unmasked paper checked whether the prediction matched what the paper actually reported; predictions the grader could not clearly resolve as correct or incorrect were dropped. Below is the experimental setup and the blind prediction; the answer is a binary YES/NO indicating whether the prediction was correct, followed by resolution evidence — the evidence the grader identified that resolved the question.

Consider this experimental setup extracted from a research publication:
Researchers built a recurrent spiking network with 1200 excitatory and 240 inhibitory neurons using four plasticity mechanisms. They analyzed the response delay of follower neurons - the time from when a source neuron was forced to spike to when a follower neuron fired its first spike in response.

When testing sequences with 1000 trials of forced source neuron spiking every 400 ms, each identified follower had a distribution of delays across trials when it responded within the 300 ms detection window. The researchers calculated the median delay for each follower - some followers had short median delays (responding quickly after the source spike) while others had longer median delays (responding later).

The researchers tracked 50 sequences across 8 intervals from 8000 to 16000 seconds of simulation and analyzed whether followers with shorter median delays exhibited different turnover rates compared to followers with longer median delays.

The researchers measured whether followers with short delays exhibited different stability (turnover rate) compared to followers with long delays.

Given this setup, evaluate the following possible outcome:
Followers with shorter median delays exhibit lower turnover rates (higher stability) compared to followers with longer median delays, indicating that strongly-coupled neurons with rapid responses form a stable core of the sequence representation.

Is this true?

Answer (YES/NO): YES